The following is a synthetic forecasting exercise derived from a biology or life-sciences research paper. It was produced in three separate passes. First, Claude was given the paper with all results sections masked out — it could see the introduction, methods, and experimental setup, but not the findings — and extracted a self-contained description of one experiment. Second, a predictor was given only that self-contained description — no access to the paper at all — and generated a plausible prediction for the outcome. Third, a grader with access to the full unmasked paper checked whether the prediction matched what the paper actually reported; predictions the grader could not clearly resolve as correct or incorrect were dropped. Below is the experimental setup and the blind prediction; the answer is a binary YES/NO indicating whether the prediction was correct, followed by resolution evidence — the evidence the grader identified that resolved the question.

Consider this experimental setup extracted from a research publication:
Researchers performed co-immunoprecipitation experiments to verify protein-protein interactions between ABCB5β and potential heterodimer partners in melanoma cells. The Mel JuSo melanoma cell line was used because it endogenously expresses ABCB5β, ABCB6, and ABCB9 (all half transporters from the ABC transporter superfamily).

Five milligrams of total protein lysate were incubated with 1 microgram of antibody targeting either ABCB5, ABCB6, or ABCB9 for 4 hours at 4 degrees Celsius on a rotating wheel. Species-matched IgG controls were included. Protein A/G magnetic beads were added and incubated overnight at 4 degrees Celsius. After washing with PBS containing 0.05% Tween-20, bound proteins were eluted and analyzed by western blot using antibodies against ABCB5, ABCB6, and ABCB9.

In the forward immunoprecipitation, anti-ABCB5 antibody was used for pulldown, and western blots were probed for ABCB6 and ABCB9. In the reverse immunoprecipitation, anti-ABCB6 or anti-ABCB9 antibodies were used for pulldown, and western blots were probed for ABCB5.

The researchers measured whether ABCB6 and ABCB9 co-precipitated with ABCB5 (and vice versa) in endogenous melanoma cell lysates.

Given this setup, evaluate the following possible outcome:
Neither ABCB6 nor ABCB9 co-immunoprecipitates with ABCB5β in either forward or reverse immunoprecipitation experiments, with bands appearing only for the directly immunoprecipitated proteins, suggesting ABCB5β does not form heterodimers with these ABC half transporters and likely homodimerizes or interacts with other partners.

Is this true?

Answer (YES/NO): NO